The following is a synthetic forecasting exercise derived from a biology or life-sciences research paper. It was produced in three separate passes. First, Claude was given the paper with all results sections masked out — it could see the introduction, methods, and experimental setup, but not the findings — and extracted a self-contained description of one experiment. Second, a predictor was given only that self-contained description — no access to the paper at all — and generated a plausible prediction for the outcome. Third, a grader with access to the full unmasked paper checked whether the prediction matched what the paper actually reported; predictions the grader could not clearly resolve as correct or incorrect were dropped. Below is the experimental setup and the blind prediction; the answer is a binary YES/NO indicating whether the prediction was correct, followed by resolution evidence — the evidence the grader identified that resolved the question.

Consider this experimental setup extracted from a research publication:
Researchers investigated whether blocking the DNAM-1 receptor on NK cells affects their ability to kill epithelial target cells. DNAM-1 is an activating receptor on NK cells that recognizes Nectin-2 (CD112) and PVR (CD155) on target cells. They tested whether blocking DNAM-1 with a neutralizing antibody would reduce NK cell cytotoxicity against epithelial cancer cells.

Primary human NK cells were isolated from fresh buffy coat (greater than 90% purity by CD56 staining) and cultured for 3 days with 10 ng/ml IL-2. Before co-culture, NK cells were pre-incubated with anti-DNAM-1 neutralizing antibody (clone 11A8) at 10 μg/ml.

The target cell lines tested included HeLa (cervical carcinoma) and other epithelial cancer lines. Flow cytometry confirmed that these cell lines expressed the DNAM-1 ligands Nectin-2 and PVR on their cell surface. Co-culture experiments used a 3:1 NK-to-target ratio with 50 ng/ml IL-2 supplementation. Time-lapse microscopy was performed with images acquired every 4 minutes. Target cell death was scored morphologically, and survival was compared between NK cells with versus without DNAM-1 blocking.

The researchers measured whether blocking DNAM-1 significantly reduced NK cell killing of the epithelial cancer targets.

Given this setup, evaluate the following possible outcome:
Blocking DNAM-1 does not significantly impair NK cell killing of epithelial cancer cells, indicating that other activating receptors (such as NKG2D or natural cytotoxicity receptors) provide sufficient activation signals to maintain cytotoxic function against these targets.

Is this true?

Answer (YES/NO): YES